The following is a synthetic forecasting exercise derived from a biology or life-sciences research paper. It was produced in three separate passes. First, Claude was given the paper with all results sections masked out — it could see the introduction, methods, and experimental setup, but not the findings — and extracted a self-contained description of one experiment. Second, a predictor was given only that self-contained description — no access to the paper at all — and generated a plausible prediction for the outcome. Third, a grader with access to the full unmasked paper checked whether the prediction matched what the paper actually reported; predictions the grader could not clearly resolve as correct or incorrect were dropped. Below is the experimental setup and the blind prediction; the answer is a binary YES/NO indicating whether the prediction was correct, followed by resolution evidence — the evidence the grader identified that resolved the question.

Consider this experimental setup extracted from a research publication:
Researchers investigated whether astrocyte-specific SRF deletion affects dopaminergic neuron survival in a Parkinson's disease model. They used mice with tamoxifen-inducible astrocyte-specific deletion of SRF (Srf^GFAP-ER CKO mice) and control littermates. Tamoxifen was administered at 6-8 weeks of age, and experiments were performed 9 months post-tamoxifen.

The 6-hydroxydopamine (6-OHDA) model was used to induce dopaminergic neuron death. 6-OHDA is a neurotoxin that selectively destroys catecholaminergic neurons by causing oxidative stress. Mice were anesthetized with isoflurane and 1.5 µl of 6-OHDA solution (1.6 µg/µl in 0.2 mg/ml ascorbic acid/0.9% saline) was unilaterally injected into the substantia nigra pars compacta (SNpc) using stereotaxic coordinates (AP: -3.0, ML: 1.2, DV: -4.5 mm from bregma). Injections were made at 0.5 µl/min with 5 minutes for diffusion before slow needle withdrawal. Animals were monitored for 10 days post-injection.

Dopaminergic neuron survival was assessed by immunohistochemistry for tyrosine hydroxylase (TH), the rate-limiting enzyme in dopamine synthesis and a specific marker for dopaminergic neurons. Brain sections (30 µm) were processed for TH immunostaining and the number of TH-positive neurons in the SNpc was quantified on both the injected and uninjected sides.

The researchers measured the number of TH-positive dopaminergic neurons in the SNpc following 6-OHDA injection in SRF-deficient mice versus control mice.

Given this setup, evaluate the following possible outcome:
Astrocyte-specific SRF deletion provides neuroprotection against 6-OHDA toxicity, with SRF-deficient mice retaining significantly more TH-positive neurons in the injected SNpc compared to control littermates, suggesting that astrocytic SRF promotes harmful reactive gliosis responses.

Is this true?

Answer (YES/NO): YES